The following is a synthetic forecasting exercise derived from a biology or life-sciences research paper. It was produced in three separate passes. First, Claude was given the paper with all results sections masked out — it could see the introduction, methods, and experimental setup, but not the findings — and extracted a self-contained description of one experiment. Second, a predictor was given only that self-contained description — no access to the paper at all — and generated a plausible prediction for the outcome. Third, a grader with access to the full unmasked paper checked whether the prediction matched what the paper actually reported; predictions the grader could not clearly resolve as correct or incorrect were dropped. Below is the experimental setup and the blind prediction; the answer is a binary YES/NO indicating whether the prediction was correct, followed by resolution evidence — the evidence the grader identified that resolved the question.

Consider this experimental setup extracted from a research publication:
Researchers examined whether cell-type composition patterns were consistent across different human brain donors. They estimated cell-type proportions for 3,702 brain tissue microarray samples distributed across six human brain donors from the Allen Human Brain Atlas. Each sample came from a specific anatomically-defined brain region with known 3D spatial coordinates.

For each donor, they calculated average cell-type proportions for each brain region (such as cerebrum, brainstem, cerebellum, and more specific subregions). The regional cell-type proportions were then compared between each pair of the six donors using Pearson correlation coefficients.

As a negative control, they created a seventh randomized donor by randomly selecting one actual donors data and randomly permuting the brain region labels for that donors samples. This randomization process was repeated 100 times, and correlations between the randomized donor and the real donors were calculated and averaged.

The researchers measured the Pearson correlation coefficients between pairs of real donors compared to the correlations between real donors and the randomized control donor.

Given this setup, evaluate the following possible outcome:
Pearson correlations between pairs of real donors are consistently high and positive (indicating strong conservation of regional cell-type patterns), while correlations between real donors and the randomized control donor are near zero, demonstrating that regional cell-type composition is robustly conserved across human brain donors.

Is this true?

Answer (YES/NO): YES